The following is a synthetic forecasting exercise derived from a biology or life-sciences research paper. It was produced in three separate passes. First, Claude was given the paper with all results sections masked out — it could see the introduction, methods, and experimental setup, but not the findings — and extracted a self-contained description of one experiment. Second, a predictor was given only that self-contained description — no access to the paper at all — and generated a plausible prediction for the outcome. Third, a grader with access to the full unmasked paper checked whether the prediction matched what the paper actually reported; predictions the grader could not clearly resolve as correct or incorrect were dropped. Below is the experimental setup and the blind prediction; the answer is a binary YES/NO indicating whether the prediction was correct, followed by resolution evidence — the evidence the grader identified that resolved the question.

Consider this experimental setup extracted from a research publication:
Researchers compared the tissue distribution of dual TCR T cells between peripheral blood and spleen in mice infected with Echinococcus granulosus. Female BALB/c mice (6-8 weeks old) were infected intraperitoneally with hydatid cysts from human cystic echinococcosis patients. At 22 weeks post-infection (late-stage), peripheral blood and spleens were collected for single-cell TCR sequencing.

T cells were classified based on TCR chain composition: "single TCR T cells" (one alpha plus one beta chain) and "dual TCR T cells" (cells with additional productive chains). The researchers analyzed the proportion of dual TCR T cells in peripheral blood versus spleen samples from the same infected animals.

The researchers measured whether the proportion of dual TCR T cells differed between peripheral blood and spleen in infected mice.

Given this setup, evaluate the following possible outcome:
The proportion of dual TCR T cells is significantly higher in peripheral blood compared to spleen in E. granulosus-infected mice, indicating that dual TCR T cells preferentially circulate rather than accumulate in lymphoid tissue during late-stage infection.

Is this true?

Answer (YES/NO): YES